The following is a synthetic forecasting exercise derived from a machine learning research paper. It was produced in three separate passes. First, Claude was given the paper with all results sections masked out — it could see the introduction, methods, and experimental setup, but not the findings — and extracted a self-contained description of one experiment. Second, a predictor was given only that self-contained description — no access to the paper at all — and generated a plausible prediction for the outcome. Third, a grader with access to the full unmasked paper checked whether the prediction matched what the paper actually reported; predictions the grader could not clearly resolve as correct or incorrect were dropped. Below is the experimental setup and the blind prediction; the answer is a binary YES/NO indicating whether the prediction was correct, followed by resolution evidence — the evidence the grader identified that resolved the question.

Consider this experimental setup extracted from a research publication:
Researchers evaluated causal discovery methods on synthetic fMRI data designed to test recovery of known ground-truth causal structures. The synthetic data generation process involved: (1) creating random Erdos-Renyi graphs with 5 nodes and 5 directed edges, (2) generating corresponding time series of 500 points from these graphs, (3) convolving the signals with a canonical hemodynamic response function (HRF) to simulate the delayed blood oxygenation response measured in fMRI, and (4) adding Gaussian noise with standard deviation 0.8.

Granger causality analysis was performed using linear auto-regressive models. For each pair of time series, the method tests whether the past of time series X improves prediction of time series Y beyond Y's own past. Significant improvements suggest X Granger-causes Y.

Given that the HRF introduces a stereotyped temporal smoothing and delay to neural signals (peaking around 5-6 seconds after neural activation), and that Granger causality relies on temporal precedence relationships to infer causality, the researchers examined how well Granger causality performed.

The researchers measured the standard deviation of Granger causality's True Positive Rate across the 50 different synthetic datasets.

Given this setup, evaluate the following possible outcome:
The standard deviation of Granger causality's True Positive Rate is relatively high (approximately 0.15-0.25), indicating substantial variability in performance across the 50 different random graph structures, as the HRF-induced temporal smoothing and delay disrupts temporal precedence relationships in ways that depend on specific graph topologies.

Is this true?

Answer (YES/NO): NO